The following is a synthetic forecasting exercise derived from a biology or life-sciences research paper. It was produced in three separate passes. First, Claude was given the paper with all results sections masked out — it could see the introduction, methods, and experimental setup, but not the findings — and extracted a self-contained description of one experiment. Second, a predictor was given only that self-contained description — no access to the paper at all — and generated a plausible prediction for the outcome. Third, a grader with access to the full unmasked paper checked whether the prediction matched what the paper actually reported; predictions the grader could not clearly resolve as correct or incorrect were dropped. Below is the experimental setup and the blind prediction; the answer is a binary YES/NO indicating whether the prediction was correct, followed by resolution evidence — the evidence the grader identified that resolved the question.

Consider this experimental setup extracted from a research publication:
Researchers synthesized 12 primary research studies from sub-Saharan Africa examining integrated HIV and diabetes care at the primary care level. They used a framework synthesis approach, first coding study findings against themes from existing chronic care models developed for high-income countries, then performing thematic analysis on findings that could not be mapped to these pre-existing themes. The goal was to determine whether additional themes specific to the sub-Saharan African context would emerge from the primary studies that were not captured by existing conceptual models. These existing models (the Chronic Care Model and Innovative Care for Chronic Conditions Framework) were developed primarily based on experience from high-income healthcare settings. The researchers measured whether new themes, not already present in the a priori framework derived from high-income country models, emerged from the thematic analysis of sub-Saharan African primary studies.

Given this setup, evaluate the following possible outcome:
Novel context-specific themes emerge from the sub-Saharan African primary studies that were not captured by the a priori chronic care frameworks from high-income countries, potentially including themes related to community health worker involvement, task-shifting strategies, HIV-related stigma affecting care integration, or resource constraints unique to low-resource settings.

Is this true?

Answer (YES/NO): YES